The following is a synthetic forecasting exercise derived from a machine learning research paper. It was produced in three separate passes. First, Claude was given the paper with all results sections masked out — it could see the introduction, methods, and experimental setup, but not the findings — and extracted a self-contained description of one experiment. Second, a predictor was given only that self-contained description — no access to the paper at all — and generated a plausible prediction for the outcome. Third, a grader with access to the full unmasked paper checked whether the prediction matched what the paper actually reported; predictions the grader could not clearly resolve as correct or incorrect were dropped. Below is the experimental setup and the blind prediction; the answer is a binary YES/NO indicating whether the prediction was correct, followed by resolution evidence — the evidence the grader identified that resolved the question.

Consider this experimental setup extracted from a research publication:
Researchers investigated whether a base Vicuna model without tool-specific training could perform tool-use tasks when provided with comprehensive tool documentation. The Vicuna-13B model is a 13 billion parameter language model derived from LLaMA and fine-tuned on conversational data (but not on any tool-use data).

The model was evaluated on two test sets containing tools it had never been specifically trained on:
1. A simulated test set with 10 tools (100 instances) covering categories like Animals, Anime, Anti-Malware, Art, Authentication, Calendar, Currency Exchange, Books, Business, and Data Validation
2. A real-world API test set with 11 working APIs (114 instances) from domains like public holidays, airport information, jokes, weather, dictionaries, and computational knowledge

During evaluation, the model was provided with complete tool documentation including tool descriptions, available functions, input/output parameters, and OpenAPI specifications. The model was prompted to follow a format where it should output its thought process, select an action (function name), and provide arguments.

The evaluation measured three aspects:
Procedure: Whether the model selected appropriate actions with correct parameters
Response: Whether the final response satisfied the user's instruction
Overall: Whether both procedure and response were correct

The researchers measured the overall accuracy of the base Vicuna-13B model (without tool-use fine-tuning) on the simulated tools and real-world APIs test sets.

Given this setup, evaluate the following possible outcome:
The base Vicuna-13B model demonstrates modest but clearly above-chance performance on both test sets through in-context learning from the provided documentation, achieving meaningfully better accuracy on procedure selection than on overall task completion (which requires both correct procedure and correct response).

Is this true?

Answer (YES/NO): NO